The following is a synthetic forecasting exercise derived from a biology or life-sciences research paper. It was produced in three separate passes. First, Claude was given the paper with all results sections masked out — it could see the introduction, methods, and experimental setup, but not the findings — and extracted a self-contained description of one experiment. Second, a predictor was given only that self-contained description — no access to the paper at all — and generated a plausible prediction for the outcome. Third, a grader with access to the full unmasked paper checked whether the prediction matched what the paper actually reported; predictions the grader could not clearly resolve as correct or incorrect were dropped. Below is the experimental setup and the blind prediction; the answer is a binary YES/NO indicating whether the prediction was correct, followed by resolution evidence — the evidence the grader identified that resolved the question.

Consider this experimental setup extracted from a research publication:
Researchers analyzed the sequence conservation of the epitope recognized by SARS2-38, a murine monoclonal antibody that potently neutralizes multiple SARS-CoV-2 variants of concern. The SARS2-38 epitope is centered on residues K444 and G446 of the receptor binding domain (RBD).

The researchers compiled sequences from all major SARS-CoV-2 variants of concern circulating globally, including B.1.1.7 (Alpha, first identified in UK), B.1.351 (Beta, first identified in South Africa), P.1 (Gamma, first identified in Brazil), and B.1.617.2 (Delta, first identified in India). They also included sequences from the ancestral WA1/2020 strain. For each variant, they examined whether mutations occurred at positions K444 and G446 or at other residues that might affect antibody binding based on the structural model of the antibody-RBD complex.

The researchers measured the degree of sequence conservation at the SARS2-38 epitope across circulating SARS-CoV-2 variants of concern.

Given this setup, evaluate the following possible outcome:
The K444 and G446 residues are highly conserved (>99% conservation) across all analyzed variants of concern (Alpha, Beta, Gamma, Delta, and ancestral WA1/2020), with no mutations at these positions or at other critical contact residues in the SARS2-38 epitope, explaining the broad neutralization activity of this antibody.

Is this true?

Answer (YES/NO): NO